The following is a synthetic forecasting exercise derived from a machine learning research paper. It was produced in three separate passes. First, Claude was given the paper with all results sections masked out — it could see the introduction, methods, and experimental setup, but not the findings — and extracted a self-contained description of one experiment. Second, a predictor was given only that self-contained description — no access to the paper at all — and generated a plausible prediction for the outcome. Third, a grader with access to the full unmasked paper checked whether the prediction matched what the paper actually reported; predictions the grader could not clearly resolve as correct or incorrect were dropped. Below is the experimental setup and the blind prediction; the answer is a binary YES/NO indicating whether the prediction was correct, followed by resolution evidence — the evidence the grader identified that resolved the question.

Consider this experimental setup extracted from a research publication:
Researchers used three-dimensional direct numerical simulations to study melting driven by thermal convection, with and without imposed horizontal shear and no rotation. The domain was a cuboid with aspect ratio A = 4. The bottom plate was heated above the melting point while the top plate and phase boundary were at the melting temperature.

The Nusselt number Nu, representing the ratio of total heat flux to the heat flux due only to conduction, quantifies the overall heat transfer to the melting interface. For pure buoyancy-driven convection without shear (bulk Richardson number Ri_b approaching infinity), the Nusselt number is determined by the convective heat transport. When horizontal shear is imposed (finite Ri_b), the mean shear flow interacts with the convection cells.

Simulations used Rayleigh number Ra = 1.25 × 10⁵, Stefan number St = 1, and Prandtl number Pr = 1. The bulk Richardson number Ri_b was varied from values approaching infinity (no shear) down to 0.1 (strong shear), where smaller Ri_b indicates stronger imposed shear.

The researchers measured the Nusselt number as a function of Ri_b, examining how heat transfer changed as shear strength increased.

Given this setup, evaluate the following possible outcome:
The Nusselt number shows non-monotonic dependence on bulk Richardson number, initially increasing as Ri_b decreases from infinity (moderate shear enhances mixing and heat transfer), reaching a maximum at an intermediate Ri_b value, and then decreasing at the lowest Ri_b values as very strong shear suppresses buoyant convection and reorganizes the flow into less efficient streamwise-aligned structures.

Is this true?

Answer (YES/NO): NO